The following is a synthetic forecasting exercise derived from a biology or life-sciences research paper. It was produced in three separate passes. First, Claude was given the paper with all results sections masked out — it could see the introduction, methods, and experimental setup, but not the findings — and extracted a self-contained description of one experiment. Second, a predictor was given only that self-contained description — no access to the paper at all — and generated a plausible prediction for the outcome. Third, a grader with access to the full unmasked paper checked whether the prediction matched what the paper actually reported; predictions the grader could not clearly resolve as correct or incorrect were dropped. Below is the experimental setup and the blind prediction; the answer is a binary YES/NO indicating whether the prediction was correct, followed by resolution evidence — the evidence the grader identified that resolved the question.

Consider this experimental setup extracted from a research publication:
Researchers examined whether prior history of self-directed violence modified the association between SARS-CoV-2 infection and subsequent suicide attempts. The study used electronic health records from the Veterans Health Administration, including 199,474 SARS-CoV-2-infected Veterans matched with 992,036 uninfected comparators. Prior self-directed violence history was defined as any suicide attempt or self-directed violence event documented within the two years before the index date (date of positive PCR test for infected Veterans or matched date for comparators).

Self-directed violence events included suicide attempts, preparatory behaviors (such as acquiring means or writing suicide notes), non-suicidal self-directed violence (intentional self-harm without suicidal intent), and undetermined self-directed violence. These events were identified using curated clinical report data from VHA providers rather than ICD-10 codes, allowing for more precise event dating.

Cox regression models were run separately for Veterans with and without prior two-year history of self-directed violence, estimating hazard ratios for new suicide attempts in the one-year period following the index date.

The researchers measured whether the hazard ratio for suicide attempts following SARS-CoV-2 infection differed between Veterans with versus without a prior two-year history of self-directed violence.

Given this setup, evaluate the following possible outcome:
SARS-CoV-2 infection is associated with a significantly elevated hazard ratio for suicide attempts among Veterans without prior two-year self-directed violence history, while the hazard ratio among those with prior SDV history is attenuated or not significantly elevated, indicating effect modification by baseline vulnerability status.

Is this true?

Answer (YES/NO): YES